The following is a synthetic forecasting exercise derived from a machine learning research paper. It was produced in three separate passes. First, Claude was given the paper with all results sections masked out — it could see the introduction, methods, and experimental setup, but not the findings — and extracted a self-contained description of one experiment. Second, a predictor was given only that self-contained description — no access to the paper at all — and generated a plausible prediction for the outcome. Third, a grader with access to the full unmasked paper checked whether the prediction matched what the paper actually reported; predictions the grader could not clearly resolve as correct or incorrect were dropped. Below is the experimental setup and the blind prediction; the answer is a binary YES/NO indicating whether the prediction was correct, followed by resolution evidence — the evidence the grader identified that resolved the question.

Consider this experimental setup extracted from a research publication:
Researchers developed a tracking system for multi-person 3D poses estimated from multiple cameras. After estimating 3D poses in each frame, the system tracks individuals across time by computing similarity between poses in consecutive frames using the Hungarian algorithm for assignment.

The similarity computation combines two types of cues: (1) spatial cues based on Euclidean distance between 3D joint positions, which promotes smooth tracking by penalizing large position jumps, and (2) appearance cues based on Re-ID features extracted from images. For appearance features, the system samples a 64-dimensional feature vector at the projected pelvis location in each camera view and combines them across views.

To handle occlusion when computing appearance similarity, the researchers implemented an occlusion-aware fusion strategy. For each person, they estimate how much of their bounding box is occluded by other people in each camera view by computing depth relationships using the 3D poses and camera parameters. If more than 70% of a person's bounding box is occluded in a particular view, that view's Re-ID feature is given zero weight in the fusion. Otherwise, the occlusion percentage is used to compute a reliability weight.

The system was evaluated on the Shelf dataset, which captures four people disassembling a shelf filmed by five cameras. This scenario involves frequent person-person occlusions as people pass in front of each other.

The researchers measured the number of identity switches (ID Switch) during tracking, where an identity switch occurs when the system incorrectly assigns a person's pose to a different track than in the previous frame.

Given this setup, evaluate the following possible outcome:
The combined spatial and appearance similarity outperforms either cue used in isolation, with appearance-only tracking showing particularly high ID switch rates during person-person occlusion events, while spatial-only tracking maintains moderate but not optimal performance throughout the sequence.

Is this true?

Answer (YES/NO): NO